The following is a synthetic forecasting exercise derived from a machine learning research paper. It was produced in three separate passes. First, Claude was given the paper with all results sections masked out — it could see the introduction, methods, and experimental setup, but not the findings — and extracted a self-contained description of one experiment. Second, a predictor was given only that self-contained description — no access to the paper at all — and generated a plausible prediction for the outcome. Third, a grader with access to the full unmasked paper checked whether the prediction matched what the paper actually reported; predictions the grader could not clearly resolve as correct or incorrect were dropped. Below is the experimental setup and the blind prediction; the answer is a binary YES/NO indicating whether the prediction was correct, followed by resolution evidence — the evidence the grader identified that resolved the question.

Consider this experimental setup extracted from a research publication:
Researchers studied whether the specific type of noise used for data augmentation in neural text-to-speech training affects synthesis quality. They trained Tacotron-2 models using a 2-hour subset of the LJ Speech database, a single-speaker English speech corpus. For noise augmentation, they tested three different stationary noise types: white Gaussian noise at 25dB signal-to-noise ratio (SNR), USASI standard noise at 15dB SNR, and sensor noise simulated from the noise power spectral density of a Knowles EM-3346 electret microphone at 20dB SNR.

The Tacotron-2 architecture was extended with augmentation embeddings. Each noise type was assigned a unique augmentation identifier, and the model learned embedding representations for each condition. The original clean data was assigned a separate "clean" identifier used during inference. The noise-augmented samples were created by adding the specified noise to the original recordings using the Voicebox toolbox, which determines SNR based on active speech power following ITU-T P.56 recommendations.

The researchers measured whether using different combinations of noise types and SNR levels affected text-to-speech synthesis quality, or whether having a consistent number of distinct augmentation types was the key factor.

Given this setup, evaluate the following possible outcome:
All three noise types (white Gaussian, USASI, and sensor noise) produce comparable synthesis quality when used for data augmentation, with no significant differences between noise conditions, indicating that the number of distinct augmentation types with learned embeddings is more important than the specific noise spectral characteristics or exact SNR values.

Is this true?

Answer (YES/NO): YES